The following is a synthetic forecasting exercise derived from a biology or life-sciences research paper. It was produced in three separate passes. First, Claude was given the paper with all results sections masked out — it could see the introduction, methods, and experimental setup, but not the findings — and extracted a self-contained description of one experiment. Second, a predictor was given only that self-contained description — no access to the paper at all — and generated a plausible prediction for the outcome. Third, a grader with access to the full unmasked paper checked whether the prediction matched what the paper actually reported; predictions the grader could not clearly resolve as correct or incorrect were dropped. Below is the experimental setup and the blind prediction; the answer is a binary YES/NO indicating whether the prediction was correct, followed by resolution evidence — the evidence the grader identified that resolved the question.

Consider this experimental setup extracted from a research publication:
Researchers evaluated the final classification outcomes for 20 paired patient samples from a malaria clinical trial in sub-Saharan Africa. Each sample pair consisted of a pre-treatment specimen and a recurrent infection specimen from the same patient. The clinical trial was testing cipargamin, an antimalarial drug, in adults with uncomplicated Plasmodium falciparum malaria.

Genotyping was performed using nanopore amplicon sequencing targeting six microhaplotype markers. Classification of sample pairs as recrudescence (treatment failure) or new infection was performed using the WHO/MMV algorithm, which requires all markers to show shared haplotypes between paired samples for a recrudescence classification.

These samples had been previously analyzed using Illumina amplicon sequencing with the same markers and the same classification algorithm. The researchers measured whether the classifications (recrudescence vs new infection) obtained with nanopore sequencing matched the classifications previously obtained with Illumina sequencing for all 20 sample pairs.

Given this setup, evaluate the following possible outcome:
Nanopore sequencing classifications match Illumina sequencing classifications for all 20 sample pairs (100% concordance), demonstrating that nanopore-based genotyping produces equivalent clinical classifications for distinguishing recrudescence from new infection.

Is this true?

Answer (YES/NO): YES